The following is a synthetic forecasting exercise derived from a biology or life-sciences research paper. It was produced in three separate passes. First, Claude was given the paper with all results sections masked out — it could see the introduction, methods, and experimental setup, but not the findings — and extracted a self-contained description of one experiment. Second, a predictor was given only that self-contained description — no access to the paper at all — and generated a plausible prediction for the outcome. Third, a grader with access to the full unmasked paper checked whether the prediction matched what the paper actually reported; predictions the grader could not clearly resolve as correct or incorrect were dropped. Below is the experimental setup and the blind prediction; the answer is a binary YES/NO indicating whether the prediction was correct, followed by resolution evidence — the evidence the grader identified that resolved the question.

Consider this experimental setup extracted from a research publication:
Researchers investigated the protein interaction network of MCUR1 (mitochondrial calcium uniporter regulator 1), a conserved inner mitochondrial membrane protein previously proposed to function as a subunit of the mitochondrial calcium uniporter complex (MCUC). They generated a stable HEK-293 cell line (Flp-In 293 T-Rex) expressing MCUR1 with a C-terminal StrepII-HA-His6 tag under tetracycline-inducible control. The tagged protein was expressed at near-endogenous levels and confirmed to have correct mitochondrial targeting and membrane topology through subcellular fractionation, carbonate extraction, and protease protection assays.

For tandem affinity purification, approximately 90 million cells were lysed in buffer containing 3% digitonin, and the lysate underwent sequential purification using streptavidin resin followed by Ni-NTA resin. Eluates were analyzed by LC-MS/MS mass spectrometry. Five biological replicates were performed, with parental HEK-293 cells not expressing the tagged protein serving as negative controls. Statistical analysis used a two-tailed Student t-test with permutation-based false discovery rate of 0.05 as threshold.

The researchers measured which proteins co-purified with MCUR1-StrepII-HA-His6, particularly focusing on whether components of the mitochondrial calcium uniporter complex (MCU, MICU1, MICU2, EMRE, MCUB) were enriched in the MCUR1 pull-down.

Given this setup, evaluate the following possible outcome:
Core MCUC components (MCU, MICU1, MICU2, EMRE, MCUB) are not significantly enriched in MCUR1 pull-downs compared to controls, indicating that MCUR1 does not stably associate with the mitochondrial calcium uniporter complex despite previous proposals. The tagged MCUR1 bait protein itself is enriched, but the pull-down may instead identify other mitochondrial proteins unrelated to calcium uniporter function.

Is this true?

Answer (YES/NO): YES